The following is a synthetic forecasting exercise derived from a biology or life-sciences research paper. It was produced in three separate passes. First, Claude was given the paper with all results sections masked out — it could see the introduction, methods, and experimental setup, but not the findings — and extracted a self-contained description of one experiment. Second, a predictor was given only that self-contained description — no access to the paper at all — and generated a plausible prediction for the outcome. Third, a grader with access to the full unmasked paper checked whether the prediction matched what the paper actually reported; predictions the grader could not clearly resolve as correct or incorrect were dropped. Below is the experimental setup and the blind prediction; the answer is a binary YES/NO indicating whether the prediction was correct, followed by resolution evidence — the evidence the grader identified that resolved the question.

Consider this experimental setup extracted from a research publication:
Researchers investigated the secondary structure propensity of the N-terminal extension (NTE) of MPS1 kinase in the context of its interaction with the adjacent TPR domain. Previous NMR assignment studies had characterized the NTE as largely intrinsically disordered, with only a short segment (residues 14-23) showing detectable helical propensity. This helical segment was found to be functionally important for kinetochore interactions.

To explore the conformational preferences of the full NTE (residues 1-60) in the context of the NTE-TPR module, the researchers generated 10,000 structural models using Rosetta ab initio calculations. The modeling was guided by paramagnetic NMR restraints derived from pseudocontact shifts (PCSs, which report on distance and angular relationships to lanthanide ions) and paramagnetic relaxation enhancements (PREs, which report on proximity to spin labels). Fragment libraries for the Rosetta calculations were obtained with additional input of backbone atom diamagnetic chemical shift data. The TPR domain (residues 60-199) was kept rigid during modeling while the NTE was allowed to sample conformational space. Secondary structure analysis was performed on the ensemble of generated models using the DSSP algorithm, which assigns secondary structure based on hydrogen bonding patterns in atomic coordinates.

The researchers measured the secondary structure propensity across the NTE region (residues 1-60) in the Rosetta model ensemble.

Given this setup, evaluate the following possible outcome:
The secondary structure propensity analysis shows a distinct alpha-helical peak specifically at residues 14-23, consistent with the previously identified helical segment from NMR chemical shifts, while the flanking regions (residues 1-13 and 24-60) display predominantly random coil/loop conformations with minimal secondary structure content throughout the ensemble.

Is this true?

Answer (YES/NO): NO